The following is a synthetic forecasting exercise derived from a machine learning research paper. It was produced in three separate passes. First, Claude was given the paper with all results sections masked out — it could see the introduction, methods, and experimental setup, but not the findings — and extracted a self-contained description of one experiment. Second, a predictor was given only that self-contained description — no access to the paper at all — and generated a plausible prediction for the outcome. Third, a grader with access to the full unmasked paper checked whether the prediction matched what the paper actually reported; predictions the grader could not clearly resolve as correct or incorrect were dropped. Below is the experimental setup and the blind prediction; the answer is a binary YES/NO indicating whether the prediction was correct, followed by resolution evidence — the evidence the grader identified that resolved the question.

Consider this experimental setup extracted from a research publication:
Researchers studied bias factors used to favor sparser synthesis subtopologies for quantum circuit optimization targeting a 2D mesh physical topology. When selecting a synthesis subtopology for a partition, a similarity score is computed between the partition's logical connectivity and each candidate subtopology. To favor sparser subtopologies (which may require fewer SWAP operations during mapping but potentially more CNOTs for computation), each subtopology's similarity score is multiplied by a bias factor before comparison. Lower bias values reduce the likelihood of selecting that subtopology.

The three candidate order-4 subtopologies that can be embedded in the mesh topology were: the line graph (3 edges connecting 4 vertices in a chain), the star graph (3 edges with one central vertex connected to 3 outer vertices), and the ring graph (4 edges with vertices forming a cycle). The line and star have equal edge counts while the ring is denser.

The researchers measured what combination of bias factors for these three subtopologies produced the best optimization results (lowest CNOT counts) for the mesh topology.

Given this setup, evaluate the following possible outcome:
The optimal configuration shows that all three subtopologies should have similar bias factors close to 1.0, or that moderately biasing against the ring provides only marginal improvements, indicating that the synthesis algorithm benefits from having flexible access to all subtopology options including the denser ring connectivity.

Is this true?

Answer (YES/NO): NO